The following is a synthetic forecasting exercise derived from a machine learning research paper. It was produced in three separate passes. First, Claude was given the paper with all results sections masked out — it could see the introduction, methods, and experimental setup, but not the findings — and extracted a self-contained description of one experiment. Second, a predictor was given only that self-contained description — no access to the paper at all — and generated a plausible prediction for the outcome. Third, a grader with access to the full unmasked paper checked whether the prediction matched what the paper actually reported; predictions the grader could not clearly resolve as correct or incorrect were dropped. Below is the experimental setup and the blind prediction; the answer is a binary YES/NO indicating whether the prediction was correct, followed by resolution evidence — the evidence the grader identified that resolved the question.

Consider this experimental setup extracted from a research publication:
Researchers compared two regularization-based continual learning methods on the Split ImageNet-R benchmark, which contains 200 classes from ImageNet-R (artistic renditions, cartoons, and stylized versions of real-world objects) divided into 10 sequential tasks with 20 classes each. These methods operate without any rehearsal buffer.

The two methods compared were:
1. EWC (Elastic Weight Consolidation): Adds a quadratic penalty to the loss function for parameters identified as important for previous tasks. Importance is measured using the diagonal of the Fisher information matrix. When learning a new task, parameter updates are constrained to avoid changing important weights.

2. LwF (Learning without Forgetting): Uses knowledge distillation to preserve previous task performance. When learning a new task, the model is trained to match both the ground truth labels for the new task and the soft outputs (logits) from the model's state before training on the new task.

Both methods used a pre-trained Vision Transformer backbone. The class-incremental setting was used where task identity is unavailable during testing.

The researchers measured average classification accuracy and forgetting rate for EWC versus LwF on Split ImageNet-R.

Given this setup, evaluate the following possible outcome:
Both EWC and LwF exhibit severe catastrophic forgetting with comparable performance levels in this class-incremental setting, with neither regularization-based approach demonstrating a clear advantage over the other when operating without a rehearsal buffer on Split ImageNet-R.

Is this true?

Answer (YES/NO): NO